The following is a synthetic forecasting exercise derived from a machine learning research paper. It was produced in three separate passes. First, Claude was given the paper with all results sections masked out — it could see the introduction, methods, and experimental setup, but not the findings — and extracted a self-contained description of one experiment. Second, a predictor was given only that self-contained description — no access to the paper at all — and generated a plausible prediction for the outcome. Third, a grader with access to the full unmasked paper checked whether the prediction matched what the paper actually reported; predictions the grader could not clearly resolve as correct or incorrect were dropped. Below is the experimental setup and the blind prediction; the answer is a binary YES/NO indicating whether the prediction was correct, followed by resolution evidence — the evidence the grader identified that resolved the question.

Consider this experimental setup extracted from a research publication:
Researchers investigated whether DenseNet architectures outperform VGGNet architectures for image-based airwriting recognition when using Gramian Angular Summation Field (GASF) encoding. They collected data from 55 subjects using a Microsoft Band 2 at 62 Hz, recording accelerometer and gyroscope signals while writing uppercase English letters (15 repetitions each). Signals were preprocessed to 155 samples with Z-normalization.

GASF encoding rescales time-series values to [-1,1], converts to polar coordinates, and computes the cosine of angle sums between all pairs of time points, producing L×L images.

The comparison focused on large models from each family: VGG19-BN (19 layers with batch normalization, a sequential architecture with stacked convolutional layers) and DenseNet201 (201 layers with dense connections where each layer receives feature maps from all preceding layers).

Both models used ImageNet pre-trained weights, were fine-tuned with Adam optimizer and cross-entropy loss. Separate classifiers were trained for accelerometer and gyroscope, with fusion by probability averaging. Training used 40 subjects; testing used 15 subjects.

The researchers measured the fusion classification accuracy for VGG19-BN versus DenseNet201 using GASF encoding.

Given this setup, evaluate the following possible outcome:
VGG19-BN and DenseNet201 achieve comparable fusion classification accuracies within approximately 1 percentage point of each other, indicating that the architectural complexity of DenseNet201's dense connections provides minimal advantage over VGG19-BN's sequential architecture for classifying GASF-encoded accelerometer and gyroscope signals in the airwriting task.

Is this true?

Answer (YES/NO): YES